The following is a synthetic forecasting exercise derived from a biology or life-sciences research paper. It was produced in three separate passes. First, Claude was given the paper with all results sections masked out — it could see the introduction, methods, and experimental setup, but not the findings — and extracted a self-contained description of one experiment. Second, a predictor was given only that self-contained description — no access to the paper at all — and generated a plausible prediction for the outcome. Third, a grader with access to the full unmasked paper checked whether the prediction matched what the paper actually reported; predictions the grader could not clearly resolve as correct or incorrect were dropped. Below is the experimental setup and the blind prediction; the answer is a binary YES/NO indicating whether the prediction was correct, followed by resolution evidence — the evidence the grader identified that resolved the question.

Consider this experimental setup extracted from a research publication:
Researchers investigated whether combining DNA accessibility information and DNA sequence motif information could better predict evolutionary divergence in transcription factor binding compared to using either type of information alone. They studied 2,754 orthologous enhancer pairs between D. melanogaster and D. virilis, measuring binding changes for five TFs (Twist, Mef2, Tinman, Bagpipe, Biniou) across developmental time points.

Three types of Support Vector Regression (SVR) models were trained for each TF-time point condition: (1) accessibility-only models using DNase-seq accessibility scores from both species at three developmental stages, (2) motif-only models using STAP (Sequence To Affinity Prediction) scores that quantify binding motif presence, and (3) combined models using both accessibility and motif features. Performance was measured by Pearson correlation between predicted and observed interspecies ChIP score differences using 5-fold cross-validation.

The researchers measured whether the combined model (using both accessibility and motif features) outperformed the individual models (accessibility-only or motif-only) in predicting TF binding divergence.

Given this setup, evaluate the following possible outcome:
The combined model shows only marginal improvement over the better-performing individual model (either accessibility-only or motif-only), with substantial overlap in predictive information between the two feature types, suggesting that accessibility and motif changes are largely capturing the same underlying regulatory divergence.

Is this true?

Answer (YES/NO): NO